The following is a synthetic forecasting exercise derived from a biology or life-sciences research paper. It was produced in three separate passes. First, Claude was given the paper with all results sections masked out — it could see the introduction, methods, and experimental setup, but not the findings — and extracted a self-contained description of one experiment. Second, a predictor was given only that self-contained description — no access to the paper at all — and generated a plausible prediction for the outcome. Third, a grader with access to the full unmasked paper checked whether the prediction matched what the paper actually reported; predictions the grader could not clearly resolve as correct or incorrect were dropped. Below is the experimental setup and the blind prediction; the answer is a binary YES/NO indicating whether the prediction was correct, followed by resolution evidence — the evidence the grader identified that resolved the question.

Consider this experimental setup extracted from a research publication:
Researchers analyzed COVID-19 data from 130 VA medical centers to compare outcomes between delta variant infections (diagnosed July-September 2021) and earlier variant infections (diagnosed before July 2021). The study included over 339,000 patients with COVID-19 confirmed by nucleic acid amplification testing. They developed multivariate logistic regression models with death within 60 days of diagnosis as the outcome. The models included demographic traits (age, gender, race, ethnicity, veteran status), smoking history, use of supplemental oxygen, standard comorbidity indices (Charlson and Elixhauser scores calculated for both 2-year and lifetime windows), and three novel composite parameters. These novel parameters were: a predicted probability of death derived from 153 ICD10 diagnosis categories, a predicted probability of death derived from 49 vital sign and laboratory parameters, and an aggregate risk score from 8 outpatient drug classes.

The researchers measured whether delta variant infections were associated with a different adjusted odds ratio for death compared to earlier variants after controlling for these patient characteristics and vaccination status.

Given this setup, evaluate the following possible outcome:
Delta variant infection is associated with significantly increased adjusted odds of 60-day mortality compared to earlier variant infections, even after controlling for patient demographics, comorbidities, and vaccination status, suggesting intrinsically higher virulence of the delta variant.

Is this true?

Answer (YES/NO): YES